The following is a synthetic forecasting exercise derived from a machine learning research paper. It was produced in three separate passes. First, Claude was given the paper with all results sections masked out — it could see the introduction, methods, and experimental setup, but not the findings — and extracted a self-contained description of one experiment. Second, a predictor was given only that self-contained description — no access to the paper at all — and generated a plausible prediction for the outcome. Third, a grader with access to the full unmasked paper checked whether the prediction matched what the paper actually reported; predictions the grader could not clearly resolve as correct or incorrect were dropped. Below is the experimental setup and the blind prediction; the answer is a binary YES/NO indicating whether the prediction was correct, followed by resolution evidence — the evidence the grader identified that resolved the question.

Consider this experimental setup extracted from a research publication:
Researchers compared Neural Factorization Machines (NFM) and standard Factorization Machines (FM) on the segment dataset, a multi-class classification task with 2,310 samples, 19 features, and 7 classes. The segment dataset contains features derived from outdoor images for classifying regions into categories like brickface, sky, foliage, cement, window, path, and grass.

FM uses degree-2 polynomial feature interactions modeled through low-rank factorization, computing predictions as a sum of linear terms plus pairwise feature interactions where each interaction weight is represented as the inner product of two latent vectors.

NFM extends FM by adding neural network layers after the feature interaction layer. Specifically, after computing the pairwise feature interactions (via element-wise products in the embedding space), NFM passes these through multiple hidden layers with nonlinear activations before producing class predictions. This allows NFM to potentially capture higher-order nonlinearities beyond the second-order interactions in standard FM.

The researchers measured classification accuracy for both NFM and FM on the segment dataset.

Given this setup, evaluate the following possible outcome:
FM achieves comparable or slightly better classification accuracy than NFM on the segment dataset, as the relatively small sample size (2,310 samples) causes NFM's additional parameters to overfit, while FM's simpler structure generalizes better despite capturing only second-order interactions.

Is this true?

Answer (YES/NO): NO